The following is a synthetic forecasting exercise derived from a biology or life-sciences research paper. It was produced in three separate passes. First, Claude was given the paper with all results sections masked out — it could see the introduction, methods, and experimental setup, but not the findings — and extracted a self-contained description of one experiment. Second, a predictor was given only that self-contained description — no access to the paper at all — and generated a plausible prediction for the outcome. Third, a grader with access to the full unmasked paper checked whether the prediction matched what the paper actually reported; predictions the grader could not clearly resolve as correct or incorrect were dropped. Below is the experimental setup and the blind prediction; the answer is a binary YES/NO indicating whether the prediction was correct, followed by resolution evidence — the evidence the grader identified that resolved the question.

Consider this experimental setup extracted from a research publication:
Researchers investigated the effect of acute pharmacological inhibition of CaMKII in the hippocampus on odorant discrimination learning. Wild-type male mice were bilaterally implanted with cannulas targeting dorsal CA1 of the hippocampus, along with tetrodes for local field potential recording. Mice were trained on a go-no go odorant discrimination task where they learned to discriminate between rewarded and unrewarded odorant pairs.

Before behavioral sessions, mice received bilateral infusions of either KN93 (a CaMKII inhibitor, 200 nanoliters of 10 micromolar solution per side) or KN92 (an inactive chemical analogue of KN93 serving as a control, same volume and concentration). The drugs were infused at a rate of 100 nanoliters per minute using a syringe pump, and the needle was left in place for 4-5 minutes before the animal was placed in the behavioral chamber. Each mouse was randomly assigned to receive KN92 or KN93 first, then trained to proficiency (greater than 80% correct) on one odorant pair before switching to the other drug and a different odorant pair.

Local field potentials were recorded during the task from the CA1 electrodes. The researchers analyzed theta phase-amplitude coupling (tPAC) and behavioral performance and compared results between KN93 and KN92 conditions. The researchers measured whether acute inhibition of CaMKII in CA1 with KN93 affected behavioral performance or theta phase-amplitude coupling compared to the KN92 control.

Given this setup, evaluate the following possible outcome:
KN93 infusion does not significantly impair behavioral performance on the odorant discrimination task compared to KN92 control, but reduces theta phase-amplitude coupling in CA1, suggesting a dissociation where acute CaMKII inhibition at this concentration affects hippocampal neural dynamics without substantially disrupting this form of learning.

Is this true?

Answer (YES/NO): NO